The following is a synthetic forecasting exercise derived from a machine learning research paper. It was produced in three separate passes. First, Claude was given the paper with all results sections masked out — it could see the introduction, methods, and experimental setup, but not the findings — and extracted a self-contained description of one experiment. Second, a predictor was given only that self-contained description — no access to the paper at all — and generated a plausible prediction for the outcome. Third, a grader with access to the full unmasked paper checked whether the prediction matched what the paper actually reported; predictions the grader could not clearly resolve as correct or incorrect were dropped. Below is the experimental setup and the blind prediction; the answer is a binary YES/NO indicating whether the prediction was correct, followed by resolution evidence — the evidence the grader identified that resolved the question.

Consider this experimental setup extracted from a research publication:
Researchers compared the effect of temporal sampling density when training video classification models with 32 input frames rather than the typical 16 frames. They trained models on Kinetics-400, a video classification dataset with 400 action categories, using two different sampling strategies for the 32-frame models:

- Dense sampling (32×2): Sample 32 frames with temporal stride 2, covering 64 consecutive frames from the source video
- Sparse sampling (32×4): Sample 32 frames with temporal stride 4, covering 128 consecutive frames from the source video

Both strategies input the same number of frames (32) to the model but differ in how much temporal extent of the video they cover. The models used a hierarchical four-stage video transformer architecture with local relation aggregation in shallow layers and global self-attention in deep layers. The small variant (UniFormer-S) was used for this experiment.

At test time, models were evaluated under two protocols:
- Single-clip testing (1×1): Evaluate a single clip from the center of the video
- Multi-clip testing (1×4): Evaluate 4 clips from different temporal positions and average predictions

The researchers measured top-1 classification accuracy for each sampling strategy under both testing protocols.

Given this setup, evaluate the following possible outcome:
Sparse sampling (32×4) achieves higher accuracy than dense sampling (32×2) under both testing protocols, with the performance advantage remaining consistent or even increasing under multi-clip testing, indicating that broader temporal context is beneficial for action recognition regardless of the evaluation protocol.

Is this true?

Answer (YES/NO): NO